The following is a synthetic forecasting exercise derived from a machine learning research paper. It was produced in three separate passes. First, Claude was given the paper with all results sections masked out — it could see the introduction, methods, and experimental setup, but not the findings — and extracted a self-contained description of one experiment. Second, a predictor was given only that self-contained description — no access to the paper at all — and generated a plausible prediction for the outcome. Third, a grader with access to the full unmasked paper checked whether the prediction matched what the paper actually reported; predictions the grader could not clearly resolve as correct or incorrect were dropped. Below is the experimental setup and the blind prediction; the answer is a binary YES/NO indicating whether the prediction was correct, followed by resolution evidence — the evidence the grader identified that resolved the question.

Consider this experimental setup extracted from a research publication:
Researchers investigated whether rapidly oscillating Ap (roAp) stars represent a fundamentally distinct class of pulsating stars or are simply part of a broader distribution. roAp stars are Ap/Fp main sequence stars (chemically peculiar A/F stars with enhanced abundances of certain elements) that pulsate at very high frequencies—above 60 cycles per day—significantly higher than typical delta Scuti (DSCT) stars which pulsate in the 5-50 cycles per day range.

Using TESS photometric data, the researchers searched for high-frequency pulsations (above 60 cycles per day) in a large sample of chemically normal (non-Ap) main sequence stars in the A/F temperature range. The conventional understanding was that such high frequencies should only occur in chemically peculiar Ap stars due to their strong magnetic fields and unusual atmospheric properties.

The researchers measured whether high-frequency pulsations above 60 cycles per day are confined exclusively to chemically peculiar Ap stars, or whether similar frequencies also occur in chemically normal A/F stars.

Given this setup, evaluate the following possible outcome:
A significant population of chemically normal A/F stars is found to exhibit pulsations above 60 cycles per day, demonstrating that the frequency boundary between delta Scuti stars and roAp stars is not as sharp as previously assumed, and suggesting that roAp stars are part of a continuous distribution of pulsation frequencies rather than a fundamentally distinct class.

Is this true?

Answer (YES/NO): YES